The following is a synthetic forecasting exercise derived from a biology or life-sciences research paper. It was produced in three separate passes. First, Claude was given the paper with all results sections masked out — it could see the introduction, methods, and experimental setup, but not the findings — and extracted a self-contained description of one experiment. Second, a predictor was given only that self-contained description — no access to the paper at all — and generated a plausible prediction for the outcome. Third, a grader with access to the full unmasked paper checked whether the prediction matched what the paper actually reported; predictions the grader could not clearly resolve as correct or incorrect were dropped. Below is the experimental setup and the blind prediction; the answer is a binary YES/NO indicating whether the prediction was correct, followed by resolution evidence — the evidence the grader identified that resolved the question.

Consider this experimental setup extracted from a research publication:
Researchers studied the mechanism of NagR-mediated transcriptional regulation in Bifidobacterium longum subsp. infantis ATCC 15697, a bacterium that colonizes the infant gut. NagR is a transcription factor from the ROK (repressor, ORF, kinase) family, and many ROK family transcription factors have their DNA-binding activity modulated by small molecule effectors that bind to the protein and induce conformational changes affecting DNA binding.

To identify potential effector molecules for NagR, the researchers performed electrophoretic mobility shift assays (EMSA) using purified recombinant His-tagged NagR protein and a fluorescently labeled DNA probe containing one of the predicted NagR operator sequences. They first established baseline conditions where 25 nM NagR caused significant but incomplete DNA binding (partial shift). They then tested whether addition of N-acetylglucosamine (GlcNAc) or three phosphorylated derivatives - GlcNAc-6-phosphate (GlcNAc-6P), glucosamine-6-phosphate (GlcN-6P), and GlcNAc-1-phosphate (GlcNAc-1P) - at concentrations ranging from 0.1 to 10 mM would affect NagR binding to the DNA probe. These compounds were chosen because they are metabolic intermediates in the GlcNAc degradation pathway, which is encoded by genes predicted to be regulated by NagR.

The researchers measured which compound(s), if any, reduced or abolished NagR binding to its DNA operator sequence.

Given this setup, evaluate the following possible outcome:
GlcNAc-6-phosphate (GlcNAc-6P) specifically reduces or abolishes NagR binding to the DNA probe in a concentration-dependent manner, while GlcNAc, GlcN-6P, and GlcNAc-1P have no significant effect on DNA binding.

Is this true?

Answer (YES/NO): NO